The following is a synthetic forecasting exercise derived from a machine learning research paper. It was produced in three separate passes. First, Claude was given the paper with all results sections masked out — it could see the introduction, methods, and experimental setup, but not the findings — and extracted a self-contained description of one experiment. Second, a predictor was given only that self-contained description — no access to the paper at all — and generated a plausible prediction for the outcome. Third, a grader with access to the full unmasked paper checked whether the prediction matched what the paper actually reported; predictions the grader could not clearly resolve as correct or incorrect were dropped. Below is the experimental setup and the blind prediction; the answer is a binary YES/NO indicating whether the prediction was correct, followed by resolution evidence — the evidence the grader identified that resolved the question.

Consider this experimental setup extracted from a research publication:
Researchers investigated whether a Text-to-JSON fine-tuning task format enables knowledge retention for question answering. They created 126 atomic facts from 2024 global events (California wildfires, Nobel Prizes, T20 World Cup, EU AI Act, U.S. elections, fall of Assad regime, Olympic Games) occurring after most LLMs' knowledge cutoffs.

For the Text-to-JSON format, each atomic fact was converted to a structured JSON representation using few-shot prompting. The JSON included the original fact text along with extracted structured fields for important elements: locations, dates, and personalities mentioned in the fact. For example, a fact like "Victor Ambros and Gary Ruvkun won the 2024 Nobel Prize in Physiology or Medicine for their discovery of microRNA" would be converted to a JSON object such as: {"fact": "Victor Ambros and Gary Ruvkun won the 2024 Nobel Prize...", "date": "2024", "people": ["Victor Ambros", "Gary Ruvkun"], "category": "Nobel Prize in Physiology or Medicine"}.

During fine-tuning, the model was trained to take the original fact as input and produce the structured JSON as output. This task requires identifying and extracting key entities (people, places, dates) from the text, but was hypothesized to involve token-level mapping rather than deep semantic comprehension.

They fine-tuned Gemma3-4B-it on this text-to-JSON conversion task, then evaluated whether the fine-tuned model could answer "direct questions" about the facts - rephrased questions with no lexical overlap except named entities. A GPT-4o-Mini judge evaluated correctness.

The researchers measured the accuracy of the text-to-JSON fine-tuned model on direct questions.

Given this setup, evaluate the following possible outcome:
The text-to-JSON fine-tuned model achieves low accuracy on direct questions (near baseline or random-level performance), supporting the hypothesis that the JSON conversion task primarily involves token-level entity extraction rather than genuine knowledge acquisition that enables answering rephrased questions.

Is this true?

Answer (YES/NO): NO